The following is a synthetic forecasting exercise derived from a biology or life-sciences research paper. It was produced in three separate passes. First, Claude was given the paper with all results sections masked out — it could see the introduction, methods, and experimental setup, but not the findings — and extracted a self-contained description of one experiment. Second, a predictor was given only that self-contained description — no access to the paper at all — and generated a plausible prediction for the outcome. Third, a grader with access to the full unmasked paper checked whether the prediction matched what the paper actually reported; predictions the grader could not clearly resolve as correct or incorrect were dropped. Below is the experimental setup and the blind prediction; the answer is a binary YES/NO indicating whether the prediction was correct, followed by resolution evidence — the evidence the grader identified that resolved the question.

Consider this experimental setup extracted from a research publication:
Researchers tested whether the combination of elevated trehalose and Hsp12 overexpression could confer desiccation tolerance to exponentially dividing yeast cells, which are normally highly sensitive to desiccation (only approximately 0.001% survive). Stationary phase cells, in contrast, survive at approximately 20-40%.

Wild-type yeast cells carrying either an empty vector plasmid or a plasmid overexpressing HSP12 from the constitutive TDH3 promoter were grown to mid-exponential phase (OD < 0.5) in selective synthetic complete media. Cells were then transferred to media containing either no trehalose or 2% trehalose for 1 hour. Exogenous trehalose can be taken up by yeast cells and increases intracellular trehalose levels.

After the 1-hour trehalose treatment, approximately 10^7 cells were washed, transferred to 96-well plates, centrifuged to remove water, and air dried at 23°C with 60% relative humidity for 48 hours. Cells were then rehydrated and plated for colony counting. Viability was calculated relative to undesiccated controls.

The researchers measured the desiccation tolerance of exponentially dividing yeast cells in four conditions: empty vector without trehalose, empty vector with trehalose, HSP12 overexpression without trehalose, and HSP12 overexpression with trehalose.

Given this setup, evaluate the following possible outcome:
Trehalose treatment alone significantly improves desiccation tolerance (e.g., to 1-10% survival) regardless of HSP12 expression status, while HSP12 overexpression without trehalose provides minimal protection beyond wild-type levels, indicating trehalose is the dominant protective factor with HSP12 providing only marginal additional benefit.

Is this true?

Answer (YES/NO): NO